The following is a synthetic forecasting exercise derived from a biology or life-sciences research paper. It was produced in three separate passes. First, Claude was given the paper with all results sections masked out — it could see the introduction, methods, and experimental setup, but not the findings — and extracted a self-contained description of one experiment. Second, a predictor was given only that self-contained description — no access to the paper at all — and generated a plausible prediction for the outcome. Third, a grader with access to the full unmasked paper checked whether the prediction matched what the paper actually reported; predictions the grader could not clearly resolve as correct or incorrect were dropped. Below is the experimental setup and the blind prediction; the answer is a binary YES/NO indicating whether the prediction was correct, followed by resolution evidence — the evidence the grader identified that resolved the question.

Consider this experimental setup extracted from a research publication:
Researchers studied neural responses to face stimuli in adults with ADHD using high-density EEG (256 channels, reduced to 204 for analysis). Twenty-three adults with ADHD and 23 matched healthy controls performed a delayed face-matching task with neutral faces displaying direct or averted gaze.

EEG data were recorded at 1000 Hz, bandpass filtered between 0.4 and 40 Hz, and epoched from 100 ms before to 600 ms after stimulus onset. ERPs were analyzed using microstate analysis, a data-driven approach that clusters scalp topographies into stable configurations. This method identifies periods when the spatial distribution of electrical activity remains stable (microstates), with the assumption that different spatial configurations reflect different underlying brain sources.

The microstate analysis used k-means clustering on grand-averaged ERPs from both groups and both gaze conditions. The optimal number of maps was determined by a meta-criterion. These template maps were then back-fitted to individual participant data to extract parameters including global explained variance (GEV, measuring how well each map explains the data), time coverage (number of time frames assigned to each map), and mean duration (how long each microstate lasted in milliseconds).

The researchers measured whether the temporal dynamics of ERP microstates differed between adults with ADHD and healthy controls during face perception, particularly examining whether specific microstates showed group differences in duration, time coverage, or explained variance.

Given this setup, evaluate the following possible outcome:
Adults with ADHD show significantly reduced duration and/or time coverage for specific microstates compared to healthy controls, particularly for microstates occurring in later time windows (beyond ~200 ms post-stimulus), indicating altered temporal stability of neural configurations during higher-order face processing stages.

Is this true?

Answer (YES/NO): NO